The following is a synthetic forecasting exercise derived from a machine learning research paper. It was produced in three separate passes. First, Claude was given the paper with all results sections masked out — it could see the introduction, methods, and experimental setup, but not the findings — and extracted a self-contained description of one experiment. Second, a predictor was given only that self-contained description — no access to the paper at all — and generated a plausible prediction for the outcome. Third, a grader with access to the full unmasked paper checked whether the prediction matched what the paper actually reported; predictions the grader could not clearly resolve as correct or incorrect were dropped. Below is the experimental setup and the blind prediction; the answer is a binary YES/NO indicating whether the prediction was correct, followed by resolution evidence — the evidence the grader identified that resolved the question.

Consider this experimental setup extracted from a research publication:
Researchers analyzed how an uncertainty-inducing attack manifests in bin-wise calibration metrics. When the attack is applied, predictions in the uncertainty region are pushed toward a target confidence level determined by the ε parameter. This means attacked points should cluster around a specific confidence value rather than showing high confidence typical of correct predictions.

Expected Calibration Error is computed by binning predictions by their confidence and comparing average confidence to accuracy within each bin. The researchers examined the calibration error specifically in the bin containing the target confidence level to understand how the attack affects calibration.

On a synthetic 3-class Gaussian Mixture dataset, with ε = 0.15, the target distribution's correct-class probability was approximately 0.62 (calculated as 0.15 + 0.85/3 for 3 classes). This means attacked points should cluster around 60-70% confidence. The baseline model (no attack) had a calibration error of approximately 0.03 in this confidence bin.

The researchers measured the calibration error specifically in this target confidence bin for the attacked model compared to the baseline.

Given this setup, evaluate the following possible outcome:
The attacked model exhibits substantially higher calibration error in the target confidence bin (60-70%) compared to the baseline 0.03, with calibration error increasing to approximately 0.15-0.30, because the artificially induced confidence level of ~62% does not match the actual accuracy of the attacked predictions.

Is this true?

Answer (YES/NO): NO